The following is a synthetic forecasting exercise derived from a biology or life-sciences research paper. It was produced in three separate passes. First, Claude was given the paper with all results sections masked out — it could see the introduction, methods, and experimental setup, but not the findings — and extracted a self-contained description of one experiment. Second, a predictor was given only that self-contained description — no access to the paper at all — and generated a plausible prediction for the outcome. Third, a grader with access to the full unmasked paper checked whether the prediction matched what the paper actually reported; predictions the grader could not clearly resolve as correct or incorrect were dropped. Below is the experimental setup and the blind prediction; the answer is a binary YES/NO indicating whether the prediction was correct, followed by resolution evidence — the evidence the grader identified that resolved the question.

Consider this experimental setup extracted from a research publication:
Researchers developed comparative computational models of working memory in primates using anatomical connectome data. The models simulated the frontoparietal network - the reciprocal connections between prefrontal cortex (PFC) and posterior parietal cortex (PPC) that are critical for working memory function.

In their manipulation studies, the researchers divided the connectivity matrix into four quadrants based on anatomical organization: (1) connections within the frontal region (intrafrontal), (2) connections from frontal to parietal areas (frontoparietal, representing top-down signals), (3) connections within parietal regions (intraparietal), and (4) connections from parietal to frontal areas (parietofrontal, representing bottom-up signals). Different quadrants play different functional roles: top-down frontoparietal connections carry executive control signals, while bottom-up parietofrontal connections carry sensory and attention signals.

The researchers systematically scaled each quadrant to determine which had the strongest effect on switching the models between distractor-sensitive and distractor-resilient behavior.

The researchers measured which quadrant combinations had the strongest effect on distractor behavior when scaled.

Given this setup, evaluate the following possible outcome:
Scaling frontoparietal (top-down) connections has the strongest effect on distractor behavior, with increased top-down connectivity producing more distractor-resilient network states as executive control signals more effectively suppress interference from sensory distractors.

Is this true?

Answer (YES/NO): NO